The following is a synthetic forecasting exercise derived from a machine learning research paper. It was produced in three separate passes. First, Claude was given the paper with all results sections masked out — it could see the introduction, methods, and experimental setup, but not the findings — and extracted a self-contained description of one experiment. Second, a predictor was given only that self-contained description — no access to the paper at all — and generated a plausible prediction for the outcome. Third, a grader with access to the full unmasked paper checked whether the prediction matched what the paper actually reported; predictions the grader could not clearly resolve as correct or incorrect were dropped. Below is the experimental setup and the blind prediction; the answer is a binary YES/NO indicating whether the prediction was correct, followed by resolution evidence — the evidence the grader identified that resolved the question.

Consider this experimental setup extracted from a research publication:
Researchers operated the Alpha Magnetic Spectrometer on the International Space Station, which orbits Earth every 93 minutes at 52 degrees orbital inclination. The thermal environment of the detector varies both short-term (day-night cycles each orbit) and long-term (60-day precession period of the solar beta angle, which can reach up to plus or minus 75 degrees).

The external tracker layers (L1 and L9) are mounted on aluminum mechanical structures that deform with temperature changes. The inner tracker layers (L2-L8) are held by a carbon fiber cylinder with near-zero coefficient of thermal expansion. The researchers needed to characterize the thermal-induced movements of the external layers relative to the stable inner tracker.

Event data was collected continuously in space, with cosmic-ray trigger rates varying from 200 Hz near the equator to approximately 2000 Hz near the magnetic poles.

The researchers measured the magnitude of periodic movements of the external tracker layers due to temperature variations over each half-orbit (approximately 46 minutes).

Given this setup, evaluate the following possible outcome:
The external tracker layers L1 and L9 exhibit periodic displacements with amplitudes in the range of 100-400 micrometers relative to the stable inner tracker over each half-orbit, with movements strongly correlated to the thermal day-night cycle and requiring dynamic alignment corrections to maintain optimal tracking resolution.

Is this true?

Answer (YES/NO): YES